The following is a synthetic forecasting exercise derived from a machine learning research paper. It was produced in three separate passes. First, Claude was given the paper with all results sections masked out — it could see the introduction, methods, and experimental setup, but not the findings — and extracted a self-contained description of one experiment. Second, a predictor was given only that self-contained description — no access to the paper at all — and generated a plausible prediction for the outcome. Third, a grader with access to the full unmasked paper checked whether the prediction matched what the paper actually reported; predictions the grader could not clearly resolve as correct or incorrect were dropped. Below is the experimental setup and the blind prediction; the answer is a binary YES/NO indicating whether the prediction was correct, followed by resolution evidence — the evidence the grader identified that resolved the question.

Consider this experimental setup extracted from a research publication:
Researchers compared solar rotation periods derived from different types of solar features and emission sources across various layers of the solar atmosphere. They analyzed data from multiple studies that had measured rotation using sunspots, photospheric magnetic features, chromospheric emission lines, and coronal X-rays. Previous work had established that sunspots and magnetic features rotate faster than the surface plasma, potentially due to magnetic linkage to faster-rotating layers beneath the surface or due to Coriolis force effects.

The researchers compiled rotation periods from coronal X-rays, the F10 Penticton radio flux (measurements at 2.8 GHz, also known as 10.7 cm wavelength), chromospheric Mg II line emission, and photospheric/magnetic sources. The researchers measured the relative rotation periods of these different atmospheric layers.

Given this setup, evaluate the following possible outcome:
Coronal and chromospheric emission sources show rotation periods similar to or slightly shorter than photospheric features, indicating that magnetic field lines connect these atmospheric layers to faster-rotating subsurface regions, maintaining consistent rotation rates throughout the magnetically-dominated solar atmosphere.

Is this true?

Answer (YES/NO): NO